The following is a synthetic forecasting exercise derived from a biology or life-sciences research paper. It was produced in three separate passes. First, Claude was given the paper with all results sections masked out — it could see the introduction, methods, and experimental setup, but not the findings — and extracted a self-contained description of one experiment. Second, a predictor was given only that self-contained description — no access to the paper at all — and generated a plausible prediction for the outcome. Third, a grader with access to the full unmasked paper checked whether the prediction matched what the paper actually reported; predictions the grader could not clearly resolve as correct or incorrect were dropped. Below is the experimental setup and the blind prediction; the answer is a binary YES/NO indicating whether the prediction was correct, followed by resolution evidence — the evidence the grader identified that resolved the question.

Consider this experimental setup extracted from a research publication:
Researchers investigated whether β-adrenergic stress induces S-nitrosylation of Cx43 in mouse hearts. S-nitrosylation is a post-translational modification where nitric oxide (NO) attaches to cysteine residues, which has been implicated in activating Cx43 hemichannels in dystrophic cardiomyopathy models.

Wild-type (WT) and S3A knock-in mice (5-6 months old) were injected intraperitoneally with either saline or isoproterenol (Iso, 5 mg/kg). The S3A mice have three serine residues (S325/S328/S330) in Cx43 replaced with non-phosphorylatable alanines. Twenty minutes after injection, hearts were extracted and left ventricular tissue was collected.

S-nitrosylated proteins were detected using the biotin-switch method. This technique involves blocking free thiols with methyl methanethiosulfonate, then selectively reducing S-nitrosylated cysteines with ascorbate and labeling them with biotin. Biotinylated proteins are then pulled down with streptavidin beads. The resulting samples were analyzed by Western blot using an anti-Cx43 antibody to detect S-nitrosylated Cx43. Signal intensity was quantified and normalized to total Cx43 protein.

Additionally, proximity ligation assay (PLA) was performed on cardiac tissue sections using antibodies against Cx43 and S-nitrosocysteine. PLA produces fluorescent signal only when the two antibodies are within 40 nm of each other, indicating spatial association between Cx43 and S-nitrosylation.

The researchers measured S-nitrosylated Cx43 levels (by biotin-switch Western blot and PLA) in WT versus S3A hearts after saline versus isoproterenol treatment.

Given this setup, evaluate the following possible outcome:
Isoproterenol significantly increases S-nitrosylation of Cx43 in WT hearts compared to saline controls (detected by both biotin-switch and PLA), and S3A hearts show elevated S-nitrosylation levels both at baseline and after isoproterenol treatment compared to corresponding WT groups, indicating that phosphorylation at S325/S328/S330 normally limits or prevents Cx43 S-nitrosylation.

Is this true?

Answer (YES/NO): YES